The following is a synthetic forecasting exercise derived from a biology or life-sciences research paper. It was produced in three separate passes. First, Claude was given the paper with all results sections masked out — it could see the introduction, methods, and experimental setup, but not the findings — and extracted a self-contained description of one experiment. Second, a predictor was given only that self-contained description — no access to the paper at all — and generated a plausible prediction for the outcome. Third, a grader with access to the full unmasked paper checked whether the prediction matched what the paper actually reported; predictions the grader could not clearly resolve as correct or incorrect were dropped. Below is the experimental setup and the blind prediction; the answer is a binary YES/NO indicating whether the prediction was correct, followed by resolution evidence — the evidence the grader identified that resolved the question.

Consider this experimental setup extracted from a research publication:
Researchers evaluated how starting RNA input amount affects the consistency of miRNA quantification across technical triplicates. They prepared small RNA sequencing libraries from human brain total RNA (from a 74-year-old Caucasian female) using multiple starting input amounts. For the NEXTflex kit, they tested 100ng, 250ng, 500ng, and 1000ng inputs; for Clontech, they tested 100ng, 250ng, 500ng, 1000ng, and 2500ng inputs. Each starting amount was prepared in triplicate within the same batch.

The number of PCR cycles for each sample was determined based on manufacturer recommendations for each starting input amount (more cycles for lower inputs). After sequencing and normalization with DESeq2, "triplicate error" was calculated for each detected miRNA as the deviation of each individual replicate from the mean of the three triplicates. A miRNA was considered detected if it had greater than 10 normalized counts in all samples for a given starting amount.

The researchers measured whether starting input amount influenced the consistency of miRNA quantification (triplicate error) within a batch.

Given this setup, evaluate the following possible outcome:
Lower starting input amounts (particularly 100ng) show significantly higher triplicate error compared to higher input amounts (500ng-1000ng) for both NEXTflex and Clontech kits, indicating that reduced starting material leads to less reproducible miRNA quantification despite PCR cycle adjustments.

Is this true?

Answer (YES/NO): NO